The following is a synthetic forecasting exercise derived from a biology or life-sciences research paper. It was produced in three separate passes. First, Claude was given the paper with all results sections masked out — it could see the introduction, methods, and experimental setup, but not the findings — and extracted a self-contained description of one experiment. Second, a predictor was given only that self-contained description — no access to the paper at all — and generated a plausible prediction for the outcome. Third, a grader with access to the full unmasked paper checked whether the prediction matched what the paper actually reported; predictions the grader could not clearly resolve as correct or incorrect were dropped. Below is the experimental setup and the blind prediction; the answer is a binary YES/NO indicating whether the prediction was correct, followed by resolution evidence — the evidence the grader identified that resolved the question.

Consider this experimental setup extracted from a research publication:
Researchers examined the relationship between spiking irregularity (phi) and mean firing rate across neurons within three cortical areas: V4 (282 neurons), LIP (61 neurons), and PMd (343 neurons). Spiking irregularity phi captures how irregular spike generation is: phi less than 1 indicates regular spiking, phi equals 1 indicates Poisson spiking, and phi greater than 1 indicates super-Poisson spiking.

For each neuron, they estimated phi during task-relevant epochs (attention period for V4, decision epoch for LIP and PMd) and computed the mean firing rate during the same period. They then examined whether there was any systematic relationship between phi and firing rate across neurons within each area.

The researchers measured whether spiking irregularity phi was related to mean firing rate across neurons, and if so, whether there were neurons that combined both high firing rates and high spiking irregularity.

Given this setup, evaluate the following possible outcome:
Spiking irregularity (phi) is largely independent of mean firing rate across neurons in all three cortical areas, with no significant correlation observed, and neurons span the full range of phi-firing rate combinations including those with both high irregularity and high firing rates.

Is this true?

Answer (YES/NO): NO